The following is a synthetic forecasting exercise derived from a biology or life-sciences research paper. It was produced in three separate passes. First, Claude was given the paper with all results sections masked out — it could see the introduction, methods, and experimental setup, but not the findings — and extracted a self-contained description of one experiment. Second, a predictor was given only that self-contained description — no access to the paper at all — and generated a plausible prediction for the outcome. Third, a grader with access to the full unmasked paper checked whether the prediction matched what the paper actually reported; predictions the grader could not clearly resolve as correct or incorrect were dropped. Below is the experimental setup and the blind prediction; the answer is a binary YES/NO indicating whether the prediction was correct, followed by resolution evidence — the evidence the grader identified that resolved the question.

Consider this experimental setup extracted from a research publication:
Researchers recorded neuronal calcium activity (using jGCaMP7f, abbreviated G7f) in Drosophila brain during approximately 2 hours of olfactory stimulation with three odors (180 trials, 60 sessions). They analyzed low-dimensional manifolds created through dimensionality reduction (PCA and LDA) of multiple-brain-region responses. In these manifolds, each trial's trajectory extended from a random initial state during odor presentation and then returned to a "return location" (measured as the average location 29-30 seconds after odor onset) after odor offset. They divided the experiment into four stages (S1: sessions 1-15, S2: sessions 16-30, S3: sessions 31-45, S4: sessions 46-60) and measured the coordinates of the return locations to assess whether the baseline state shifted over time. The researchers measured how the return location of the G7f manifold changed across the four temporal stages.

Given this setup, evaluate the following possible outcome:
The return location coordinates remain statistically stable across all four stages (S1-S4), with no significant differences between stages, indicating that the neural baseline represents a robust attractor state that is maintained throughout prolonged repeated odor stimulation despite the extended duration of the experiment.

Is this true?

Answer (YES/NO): NO